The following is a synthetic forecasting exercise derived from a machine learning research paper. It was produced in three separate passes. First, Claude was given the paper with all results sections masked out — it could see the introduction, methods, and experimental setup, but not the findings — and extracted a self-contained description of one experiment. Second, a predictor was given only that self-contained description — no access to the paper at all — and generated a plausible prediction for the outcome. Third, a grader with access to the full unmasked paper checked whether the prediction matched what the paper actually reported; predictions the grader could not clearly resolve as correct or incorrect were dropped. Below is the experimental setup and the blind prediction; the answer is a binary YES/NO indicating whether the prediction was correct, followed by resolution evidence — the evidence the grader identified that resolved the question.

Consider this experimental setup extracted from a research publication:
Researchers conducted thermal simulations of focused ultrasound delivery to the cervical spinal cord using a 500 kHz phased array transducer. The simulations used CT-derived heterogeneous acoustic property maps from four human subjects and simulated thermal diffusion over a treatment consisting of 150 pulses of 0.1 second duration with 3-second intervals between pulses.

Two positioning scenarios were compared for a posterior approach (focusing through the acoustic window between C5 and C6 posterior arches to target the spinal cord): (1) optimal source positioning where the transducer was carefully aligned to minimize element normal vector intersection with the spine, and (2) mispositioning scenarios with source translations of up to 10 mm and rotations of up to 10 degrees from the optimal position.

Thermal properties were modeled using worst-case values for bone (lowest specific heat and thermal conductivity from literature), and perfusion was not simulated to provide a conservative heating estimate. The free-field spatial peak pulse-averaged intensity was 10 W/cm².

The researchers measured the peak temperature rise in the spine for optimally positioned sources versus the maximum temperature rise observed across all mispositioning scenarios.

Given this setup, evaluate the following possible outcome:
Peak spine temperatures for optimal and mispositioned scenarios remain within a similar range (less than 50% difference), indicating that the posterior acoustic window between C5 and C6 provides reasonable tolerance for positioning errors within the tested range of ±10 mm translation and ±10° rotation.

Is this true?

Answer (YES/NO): NO